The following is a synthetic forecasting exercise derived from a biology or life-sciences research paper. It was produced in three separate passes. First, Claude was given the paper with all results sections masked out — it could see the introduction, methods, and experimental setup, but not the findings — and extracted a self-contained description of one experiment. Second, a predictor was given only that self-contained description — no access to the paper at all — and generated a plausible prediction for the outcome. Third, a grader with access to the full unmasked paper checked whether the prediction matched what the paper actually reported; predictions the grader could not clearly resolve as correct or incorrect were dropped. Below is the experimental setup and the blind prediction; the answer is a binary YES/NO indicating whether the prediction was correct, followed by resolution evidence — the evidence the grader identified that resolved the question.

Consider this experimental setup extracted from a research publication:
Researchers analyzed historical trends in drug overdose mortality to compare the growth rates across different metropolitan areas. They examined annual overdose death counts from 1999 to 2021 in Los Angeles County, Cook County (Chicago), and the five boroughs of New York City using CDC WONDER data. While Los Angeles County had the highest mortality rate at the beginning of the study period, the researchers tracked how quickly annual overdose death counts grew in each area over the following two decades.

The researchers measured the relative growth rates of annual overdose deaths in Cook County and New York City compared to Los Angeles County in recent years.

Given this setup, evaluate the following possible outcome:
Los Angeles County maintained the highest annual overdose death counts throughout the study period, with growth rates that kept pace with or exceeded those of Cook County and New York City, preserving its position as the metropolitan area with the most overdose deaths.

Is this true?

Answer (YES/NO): NO